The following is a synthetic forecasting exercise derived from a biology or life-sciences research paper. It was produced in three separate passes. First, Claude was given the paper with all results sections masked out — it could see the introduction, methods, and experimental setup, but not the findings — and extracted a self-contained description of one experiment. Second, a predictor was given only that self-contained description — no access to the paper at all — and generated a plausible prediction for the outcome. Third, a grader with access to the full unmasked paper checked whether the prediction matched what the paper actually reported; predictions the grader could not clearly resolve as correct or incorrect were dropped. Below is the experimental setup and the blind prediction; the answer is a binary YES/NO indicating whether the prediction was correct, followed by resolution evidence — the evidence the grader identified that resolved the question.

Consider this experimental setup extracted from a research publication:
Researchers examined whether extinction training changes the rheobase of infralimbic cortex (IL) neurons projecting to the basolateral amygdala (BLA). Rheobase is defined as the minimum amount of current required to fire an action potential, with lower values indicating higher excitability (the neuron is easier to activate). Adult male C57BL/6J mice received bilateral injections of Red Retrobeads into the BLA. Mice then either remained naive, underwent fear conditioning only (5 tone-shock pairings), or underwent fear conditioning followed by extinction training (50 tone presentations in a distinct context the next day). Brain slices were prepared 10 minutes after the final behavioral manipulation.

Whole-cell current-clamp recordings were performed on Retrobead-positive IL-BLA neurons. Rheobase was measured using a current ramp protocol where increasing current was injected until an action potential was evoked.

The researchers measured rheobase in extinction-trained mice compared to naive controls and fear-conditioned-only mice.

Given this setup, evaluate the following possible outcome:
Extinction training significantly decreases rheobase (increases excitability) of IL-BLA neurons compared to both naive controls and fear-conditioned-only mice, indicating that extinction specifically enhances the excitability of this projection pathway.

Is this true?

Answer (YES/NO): NO